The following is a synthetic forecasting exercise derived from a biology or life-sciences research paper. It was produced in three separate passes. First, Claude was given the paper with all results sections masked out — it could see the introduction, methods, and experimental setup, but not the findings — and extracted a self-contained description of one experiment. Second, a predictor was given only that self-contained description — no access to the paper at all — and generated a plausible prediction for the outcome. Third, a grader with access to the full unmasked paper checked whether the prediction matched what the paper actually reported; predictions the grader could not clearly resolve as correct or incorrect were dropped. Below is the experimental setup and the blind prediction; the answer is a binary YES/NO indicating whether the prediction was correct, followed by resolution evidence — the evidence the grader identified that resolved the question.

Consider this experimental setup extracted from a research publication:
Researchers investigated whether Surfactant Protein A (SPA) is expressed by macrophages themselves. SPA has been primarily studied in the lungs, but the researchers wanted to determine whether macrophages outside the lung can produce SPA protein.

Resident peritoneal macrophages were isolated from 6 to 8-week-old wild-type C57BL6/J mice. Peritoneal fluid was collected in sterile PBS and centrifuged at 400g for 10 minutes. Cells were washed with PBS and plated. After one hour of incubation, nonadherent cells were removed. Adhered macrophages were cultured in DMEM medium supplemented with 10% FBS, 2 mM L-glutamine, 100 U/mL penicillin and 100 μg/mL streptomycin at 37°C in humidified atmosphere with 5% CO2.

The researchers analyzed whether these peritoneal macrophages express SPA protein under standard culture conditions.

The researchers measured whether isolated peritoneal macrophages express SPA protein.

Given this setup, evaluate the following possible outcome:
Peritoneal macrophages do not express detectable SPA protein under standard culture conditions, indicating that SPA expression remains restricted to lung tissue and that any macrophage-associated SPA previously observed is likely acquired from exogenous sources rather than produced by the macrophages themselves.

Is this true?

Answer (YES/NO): NO